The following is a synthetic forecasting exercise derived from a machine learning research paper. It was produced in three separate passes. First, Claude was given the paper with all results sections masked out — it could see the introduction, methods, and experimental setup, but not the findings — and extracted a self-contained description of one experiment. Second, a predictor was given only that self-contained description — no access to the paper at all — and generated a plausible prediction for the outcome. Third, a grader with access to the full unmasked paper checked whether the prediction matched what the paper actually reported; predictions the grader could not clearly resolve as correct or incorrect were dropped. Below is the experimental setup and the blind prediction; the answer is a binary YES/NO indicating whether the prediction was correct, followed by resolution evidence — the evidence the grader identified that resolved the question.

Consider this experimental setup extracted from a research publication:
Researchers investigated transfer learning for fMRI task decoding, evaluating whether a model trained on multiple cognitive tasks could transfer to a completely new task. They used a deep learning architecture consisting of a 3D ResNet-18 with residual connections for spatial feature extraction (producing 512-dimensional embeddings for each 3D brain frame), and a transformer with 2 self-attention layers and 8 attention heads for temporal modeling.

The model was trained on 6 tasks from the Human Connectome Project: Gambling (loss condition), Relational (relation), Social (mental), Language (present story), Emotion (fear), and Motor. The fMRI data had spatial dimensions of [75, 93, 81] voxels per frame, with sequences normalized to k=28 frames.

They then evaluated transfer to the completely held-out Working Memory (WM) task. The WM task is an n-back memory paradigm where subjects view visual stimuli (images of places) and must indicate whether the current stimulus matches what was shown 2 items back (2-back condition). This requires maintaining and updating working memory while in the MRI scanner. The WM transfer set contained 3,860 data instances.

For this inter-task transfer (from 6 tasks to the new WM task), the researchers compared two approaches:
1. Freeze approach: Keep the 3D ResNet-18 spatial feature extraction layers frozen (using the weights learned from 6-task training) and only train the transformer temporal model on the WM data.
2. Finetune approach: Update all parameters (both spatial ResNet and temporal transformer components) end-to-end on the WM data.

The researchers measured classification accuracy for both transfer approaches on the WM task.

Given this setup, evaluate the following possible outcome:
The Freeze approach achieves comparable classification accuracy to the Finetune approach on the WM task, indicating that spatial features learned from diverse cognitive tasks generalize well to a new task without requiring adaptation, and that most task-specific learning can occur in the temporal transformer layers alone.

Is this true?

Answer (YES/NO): NO